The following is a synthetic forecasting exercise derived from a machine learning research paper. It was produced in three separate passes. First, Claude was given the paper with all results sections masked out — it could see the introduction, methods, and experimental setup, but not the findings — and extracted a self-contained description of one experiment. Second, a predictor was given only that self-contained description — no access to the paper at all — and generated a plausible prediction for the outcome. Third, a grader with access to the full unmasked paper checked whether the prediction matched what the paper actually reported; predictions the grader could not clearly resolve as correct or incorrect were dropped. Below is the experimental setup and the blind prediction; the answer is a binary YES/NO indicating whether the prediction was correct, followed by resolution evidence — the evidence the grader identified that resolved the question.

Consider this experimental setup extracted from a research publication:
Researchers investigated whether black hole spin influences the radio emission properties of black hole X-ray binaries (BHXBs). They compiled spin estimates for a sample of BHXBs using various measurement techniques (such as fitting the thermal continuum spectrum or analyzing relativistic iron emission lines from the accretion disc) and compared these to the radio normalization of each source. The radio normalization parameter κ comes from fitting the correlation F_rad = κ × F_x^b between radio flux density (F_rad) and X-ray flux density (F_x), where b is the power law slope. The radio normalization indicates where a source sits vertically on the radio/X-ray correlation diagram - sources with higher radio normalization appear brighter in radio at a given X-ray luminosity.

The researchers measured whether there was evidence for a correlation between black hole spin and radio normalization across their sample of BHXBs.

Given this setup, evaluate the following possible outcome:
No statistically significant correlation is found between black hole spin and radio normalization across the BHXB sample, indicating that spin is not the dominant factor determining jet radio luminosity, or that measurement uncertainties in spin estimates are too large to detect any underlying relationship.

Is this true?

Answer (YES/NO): YES